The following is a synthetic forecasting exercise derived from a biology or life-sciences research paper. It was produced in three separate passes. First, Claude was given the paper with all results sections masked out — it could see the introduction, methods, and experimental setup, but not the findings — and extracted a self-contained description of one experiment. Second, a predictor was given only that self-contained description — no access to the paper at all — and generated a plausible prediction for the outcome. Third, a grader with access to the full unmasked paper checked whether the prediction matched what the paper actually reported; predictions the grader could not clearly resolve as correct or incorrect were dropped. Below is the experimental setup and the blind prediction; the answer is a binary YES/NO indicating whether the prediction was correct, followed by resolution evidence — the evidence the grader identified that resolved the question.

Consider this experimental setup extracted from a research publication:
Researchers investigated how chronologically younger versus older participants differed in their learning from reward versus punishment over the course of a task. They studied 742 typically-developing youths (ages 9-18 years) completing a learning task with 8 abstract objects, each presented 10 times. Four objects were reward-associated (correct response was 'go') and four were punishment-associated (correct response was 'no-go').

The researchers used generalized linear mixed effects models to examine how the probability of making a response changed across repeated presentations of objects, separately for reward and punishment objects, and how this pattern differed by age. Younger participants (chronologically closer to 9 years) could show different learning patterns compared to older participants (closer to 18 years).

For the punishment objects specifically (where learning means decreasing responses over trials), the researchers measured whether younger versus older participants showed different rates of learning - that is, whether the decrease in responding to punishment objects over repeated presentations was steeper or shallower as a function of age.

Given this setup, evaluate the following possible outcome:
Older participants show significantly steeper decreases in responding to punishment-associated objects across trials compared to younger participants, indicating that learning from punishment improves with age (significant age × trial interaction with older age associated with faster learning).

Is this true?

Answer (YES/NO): YES